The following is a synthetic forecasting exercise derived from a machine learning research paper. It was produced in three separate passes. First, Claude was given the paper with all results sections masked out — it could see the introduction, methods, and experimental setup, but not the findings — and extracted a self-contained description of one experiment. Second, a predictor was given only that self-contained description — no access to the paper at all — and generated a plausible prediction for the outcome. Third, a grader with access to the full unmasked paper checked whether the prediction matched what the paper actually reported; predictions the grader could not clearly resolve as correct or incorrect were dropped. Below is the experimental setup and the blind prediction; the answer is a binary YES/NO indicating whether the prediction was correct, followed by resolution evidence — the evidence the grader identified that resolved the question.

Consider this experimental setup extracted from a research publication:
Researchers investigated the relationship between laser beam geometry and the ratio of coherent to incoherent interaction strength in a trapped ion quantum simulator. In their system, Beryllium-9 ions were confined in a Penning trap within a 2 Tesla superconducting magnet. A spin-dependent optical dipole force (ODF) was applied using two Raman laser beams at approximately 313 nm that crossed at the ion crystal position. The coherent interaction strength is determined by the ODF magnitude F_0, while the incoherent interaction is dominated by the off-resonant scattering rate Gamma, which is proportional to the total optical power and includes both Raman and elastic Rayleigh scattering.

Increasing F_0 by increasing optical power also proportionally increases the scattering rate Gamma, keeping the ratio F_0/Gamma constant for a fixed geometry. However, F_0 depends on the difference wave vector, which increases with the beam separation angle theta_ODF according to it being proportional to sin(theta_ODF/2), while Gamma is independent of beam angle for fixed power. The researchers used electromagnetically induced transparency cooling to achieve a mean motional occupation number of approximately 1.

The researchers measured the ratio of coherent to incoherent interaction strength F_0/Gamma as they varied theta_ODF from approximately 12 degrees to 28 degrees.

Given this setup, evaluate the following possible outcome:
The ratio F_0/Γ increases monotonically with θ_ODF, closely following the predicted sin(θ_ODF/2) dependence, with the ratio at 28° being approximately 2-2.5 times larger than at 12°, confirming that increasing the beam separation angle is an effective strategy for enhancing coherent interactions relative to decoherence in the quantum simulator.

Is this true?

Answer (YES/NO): NO